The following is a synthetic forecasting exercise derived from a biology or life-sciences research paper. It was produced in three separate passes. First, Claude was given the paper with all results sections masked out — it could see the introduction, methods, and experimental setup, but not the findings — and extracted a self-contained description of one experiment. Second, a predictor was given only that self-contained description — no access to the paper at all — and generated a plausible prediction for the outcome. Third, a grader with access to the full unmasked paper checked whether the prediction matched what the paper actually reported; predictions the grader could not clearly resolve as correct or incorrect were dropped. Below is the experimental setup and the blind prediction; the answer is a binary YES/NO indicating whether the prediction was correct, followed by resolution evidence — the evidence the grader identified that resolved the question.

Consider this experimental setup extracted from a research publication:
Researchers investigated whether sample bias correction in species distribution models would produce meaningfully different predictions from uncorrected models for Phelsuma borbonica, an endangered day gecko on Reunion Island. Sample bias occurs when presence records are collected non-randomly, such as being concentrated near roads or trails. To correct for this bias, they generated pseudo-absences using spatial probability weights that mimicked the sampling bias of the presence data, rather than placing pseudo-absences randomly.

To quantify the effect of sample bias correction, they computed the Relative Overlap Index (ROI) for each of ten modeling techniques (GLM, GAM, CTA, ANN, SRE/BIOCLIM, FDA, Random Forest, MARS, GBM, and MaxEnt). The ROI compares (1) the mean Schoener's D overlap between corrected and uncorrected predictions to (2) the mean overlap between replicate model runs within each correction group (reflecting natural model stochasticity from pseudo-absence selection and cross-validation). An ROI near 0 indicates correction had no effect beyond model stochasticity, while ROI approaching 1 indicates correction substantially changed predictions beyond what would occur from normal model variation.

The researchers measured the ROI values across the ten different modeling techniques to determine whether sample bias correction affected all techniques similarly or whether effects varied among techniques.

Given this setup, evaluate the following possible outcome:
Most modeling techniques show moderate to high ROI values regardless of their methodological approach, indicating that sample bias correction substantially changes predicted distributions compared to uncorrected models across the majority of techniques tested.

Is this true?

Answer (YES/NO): NO